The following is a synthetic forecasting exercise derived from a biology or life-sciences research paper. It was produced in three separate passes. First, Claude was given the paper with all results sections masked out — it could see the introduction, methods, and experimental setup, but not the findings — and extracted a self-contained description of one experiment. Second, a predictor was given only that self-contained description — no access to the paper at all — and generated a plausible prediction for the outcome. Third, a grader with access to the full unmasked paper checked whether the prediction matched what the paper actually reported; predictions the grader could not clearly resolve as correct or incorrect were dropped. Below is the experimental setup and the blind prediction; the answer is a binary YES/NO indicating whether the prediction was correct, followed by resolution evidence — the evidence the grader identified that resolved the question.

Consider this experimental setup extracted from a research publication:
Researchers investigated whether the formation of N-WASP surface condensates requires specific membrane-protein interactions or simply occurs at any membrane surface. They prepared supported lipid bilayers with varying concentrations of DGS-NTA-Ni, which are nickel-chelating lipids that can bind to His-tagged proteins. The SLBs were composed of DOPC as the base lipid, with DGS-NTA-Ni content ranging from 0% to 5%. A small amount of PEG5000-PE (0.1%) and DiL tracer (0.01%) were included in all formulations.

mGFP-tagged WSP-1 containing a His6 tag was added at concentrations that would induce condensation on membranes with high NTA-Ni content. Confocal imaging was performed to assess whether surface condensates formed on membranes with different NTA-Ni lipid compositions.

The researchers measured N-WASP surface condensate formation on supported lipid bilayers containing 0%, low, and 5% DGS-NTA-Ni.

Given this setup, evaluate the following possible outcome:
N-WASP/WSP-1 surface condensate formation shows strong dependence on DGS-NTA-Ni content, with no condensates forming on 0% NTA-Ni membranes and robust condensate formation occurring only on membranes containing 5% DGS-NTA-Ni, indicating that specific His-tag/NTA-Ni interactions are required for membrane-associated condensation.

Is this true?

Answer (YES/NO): NO